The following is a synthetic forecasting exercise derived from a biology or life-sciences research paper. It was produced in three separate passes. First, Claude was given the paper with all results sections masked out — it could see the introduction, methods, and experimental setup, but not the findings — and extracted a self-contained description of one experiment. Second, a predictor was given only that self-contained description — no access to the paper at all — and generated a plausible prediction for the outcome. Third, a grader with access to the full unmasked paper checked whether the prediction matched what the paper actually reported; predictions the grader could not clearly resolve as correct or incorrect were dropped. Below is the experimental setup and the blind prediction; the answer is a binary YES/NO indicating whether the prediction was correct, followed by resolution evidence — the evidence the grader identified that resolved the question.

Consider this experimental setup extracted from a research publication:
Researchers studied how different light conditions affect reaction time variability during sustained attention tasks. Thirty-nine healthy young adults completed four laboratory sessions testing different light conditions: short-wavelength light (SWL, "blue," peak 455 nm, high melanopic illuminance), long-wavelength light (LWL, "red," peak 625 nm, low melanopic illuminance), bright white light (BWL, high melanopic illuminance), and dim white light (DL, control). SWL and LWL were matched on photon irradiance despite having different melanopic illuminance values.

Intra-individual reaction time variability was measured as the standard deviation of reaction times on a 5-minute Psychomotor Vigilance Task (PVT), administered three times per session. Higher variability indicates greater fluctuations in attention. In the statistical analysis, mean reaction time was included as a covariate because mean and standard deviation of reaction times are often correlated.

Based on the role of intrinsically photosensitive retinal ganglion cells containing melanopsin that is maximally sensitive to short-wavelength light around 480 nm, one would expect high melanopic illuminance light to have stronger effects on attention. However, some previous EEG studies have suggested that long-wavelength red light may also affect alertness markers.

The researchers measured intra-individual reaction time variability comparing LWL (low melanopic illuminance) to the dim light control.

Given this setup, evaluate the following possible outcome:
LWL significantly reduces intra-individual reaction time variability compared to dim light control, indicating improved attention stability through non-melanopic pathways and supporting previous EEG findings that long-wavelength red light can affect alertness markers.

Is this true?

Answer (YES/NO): NO